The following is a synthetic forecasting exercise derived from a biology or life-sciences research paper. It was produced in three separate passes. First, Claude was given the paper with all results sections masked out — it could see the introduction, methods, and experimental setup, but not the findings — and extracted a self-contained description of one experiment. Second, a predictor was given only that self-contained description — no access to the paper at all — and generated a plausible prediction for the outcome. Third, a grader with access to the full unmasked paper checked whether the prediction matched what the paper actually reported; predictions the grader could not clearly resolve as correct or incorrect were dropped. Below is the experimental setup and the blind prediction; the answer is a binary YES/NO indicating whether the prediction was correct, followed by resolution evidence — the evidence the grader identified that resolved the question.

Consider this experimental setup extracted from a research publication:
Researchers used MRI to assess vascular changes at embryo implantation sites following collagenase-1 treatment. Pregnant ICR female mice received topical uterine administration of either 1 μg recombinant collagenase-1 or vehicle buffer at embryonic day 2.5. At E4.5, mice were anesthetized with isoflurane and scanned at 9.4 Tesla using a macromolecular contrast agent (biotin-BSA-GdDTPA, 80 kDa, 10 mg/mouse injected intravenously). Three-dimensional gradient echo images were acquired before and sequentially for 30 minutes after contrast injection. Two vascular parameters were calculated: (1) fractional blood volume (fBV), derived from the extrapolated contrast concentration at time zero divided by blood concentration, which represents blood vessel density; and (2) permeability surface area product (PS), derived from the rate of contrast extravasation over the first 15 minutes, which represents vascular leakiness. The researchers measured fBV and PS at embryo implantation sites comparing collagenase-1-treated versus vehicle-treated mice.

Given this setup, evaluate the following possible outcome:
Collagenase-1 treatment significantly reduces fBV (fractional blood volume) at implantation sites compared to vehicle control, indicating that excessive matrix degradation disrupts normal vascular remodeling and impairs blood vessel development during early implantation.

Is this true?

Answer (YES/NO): NO